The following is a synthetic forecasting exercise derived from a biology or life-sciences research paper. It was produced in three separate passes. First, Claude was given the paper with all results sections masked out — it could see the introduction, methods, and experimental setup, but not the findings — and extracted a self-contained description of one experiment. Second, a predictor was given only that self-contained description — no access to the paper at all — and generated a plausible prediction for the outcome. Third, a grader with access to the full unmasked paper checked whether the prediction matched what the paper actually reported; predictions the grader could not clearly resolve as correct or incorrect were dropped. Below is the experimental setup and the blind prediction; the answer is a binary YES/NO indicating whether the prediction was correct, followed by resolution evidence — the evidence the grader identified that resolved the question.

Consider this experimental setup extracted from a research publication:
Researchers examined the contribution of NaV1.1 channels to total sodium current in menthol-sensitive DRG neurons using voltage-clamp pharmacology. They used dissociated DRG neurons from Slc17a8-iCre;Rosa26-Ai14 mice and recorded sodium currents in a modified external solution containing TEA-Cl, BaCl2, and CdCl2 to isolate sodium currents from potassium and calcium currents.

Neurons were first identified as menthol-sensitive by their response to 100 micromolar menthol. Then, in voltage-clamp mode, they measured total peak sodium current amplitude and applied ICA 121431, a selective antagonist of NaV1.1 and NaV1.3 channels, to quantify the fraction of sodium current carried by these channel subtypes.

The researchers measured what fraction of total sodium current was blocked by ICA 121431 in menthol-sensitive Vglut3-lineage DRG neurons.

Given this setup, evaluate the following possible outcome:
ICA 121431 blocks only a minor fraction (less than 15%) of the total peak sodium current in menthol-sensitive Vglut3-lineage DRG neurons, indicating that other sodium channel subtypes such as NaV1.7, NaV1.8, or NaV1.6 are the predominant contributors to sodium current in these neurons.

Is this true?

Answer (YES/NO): NO